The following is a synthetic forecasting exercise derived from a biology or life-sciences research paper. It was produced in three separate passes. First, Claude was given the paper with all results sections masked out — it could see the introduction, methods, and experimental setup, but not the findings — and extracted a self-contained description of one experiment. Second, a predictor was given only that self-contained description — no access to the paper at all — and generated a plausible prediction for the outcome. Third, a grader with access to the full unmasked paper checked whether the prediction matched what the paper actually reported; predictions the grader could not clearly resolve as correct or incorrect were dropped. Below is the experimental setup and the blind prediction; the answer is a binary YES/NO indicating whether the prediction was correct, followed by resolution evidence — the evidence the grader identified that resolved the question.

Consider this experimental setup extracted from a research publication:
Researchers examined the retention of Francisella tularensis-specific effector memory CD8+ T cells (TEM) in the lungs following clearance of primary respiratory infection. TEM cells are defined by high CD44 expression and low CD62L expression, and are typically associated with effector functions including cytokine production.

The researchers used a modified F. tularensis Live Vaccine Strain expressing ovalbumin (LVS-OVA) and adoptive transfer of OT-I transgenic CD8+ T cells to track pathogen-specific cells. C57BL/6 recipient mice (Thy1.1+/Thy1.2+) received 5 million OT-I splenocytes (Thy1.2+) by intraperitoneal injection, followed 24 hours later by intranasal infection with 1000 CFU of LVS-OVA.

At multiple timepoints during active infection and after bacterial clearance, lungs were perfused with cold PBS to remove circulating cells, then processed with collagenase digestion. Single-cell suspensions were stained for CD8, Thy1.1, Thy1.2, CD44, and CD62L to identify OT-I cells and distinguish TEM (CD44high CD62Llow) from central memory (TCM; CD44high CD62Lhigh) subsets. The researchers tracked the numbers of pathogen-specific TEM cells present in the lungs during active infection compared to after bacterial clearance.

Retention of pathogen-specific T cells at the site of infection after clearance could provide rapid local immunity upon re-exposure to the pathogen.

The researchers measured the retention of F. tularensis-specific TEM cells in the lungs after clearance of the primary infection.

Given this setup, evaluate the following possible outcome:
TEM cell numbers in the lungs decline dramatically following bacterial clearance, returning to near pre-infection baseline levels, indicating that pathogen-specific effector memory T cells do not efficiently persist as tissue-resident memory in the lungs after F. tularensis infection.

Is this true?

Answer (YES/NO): YES